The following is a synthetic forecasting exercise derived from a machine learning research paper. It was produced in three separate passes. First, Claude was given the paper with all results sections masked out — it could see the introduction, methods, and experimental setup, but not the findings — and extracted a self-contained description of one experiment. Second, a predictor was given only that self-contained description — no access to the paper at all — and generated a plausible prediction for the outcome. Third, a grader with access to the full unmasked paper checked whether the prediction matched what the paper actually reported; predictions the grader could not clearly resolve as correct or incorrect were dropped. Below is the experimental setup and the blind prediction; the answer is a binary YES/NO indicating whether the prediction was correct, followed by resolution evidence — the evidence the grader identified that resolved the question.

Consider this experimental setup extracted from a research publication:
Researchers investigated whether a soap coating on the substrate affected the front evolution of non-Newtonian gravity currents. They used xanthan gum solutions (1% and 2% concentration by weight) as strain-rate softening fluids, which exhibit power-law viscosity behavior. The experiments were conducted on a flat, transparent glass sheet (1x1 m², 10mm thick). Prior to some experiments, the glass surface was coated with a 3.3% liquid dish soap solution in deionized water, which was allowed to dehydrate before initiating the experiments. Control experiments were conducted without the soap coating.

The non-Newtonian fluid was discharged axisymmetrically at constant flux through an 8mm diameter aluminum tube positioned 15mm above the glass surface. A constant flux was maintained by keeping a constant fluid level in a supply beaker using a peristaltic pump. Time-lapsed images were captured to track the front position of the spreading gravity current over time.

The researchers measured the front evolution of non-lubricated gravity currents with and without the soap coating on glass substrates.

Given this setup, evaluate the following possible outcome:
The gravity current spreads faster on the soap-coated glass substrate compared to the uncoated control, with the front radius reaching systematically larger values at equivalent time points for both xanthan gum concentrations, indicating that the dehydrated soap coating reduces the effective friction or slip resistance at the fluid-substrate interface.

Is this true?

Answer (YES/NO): NO